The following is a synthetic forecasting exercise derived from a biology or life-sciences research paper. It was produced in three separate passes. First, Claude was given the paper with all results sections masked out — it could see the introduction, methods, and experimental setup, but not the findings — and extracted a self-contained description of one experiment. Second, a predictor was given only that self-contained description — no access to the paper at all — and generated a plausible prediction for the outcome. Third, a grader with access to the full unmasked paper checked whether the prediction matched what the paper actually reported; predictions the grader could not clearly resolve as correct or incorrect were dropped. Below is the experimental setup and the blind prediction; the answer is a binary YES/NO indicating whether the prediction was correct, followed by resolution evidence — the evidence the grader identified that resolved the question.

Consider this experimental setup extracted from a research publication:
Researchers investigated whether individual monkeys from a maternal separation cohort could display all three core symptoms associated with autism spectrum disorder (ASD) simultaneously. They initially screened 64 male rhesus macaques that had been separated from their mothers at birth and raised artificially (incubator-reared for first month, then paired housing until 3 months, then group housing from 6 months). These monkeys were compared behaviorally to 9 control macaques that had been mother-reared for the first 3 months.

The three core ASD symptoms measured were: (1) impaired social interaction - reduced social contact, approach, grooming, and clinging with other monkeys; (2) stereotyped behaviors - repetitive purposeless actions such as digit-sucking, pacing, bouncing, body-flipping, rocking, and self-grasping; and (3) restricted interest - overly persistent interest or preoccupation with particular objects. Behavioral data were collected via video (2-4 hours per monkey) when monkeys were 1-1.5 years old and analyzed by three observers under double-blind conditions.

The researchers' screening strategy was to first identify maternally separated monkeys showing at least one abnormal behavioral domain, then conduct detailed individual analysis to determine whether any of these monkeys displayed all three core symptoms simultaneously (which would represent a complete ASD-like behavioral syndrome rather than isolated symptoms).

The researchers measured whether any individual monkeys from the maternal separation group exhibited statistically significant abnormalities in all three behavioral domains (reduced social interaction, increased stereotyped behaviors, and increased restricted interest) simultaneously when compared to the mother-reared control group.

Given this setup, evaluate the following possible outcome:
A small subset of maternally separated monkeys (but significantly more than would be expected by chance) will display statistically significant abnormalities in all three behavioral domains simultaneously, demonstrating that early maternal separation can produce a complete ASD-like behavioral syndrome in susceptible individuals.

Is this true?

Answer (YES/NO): YES